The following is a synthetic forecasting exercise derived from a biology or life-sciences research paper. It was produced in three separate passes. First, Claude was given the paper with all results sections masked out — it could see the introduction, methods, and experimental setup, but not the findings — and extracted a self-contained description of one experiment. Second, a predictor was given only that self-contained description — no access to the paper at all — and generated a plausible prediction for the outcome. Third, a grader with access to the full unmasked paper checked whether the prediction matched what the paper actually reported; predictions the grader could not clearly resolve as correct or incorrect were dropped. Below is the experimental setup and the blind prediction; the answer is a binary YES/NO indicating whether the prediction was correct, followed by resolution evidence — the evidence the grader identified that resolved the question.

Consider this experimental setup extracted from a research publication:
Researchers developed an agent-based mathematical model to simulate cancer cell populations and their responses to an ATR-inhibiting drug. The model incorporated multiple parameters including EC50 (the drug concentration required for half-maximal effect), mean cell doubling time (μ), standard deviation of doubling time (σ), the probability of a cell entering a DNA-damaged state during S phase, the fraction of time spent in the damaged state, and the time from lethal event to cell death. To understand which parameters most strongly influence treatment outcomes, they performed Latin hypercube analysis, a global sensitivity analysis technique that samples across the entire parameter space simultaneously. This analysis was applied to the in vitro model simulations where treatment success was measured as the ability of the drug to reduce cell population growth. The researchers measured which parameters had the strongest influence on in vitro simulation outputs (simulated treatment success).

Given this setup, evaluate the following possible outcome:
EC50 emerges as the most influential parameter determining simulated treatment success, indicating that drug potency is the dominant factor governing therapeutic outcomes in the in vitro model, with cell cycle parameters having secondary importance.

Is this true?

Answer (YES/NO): NO